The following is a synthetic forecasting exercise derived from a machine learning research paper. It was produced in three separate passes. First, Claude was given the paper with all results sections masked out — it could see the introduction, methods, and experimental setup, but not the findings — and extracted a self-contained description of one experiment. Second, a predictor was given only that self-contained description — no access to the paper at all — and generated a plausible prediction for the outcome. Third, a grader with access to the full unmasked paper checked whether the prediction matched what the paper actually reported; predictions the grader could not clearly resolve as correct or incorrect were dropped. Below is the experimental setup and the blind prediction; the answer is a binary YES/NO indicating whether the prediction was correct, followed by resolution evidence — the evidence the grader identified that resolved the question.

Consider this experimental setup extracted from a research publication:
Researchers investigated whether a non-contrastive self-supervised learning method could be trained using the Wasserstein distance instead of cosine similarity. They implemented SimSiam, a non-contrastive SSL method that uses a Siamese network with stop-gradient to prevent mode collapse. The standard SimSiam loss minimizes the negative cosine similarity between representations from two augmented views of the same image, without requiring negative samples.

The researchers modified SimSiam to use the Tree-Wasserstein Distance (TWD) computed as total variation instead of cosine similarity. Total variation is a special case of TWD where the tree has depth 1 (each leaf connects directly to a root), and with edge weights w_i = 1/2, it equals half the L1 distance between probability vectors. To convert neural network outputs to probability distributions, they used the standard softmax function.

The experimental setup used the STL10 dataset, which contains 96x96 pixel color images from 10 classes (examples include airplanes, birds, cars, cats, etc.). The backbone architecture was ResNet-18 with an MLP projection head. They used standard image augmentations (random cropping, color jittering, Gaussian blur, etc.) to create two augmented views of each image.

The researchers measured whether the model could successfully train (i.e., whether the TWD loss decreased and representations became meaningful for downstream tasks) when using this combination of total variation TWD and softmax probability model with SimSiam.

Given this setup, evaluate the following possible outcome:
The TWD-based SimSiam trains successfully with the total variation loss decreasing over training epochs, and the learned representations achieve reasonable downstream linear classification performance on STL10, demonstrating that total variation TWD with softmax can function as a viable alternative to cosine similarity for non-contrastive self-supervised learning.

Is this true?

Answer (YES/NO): NO